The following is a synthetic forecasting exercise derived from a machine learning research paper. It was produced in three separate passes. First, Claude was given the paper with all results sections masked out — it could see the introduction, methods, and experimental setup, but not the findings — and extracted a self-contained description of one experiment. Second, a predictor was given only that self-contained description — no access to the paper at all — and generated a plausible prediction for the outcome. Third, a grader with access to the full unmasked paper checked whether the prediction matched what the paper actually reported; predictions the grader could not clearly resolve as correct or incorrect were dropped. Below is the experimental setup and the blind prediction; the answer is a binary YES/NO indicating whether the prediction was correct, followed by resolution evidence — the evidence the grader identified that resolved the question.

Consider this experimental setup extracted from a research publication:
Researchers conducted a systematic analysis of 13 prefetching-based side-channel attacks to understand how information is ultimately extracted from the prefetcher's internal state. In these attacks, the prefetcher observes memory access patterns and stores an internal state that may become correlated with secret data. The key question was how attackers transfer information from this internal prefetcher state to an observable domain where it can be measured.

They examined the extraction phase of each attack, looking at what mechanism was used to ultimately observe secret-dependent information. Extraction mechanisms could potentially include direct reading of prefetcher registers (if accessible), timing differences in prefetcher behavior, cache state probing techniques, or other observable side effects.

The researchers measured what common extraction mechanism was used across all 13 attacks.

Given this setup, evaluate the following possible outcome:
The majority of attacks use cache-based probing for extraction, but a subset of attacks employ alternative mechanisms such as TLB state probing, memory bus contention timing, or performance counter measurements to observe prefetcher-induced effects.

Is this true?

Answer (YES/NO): NO